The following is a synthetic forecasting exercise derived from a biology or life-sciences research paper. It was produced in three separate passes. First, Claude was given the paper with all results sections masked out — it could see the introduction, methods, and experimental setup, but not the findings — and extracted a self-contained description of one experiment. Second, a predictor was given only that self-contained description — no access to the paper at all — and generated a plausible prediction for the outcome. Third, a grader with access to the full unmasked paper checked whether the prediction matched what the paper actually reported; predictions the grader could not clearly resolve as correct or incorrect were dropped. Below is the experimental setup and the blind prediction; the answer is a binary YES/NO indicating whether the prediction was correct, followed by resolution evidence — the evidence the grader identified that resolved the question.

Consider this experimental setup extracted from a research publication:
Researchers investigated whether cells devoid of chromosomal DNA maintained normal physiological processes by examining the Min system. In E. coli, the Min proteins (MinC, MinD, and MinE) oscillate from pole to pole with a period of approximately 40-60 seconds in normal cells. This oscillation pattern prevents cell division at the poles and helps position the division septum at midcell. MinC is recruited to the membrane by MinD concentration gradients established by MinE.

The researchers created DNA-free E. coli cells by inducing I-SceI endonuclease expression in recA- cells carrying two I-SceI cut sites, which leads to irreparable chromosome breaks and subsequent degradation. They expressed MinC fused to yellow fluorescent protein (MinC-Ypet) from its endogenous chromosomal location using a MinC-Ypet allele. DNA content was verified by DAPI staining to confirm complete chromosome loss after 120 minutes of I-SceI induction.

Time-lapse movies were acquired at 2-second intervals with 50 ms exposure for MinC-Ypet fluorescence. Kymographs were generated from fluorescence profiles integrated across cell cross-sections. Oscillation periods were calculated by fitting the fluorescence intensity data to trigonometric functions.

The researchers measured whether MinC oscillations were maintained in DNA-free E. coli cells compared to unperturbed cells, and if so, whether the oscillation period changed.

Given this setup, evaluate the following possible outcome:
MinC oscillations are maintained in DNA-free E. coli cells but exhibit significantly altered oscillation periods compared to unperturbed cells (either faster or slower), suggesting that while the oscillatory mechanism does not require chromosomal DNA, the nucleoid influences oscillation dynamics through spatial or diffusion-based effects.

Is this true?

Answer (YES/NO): NO